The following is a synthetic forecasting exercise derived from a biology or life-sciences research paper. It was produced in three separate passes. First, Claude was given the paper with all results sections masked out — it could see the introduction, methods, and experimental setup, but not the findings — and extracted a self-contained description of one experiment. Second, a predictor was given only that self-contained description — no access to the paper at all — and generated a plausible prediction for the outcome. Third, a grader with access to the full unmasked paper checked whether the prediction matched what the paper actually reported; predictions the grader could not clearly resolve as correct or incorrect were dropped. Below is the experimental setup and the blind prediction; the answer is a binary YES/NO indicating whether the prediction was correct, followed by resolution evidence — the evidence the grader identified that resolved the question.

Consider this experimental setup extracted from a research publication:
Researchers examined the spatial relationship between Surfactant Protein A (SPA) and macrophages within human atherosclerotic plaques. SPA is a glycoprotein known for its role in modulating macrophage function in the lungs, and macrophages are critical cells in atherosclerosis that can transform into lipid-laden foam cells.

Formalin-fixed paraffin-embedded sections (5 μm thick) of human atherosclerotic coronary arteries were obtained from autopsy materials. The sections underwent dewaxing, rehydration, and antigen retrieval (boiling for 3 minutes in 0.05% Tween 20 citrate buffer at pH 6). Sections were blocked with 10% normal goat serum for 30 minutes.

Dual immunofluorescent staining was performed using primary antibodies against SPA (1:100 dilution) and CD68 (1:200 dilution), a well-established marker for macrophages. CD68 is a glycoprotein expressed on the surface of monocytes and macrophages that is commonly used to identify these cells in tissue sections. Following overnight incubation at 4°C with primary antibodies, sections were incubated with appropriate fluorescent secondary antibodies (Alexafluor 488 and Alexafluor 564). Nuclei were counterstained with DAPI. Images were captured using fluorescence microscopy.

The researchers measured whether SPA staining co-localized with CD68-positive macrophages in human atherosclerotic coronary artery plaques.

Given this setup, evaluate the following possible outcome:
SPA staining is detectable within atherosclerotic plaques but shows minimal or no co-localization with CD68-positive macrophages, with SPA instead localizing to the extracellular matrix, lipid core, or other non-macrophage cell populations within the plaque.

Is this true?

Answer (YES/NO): NO